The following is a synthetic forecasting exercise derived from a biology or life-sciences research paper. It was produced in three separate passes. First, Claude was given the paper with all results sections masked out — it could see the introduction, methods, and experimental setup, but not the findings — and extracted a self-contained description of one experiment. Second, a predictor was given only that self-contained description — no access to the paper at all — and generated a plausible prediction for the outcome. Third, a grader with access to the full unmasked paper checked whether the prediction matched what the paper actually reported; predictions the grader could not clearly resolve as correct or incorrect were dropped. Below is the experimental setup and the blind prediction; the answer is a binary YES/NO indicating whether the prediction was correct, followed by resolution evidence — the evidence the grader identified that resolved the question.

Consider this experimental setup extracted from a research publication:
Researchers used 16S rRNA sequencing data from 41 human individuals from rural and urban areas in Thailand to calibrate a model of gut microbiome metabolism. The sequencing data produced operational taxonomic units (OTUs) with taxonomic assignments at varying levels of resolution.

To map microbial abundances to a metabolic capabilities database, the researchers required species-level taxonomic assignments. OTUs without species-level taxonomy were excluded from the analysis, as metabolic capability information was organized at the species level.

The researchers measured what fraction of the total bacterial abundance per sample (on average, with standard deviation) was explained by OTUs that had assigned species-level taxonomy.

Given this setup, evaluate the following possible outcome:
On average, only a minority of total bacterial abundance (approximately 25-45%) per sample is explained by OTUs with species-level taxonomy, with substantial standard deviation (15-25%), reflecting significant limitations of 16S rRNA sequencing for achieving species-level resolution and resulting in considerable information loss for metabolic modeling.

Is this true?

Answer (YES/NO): NO